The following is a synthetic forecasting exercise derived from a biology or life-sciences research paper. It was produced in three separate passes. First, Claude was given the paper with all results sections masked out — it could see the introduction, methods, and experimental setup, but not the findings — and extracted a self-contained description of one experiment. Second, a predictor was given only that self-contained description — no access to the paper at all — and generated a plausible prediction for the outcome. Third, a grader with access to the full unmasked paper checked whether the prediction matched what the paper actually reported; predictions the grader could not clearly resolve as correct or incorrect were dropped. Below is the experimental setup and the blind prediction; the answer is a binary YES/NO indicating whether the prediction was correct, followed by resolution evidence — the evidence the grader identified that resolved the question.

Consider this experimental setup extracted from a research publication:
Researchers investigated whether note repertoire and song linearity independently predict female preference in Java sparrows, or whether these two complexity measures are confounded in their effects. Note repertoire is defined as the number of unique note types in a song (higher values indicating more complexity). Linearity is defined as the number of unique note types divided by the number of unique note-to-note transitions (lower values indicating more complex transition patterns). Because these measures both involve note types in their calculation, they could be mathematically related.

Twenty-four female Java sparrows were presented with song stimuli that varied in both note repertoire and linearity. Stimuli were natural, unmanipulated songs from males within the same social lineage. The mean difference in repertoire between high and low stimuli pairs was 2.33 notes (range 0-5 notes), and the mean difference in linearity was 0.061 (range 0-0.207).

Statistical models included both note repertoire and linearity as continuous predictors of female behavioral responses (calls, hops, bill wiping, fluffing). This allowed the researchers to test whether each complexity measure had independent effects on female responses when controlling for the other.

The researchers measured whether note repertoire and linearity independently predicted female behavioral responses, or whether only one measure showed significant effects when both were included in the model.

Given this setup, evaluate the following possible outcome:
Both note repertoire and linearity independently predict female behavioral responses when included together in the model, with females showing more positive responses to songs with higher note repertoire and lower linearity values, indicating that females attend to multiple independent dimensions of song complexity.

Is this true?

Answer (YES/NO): YES